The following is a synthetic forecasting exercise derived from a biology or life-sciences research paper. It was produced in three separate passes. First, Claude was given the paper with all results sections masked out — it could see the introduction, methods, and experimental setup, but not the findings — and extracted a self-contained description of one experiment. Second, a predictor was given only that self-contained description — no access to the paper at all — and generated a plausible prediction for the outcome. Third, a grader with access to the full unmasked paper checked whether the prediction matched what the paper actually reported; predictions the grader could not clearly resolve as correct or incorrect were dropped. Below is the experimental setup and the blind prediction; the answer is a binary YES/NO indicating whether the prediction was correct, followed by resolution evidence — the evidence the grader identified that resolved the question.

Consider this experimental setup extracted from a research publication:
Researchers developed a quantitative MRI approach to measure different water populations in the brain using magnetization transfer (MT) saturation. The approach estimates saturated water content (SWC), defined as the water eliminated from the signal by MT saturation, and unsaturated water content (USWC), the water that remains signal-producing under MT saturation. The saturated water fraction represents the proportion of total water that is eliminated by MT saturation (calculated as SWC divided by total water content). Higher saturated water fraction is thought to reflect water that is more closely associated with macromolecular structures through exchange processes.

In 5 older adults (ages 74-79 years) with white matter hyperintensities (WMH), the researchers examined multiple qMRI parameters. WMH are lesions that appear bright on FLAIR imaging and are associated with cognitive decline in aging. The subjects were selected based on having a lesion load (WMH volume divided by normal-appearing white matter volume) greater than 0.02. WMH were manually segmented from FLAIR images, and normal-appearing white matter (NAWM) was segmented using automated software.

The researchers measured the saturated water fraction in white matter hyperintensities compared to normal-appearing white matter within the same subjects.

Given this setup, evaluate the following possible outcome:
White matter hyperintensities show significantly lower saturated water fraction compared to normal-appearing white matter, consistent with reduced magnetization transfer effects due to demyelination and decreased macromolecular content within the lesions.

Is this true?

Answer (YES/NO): YES